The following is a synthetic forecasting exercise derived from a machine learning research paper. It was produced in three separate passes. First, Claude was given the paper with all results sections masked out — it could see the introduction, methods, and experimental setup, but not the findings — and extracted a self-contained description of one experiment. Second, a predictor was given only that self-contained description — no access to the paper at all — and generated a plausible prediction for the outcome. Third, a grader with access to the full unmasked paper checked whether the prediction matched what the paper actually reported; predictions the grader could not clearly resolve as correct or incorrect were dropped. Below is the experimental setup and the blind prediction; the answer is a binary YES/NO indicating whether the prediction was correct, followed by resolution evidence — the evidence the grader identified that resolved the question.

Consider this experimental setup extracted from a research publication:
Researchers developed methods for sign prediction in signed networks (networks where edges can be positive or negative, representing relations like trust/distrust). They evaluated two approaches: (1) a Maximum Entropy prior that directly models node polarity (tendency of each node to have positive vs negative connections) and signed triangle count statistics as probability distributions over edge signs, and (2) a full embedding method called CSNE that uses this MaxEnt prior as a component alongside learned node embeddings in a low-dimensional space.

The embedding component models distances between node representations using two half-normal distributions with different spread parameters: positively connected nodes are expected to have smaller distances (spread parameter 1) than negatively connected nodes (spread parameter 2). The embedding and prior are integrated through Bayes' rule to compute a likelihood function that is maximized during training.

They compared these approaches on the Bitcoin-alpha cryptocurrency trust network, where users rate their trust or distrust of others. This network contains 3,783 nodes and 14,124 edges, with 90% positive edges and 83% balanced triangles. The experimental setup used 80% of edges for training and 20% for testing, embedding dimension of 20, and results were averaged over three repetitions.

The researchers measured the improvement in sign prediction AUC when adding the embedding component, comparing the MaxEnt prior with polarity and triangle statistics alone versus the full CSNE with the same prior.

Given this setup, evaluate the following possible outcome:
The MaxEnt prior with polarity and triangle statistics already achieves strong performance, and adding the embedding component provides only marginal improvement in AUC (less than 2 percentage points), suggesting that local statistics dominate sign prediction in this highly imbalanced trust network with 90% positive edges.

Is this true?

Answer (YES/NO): NO